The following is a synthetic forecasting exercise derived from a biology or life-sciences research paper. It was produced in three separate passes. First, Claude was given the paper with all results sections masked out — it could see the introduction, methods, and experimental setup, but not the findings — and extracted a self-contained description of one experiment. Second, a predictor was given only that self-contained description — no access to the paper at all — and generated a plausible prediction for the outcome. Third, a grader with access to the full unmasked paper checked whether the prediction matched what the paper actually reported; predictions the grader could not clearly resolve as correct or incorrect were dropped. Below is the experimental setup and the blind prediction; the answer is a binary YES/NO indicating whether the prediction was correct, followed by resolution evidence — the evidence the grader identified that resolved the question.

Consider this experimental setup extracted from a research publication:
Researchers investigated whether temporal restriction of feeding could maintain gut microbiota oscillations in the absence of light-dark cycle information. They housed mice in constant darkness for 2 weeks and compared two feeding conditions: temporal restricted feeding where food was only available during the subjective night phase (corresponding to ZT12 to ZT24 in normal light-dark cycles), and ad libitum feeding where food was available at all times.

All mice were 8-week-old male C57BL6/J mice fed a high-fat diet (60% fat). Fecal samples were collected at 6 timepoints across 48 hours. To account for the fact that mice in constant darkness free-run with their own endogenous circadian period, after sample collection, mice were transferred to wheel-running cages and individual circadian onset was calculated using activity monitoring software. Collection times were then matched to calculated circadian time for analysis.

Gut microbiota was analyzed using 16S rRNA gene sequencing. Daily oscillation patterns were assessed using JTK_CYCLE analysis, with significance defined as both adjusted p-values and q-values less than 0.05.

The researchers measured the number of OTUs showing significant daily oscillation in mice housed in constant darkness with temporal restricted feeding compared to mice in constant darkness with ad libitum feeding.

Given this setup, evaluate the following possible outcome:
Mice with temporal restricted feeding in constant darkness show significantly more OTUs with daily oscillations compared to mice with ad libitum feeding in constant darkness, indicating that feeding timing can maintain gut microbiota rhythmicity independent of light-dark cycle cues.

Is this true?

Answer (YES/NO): NO